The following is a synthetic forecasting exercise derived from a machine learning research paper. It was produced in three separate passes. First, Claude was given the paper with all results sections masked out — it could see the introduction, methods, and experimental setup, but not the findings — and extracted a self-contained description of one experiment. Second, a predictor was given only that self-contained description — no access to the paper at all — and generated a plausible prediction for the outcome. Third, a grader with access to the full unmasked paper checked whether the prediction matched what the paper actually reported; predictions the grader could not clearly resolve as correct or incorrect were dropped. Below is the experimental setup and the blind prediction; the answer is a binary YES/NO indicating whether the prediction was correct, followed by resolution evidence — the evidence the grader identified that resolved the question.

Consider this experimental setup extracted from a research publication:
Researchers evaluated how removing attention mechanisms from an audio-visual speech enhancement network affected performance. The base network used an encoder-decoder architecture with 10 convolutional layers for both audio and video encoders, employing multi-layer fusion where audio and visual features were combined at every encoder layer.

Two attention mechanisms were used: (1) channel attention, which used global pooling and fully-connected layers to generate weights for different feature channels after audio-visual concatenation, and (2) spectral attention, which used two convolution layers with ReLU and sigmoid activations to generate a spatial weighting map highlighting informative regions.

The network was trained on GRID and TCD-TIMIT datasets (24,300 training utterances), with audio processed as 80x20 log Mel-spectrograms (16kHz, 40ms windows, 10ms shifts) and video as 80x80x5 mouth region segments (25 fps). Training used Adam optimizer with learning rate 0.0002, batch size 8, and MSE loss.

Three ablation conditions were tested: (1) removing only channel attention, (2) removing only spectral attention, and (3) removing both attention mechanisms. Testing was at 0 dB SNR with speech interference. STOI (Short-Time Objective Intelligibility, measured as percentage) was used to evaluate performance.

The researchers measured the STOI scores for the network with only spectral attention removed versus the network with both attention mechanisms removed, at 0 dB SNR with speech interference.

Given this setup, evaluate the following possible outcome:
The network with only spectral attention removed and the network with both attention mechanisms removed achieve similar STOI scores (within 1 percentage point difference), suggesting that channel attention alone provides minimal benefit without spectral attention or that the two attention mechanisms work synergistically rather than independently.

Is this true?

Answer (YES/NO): NO